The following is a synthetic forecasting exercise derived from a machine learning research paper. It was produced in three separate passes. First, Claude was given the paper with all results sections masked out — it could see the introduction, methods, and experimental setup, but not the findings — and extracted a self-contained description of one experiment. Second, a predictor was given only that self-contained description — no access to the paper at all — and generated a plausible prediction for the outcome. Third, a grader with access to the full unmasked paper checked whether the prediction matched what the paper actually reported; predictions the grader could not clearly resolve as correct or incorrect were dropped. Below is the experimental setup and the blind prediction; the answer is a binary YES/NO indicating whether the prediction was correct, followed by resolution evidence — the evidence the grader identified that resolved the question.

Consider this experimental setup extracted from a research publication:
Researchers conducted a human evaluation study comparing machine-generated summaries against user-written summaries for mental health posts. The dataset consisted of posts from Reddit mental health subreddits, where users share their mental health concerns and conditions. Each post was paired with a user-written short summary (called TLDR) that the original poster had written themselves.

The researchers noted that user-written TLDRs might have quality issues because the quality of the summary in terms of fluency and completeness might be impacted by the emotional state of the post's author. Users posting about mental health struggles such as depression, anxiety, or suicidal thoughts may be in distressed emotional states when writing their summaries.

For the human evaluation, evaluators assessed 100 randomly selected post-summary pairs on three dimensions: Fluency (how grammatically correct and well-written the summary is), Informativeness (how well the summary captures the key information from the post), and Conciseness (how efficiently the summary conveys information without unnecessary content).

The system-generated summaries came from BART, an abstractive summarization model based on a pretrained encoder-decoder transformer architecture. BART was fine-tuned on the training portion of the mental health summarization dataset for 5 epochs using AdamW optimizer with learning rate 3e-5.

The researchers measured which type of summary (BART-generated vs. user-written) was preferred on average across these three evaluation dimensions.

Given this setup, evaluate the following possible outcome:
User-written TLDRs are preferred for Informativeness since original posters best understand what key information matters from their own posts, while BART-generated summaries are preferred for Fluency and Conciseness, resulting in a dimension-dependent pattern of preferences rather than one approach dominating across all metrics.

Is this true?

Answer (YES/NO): NO